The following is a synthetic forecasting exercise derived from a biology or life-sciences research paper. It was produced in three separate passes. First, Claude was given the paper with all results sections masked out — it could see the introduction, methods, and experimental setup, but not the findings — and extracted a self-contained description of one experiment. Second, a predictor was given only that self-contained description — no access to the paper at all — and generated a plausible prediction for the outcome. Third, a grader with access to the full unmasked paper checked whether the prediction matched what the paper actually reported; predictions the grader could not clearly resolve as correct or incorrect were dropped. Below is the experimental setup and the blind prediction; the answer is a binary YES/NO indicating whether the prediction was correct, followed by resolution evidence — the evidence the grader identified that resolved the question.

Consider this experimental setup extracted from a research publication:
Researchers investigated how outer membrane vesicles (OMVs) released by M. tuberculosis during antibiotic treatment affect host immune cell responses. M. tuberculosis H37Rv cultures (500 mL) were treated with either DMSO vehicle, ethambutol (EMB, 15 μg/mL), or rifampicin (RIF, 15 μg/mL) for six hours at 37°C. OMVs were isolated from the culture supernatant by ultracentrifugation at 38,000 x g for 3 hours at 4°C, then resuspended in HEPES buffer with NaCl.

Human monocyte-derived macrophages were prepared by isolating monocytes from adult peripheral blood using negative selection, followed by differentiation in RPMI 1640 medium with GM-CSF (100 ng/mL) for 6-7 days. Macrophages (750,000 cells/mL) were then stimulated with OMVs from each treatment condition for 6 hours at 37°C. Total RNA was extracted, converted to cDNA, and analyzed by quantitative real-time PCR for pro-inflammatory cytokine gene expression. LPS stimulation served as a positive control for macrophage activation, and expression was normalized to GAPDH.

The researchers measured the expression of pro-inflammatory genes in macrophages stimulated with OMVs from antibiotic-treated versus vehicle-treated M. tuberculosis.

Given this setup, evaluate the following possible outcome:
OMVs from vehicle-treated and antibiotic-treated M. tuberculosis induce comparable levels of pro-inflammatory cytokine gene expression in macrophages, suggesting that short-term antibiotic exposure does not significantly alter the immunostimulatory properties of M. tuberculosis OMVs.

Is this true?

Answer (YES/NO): NO